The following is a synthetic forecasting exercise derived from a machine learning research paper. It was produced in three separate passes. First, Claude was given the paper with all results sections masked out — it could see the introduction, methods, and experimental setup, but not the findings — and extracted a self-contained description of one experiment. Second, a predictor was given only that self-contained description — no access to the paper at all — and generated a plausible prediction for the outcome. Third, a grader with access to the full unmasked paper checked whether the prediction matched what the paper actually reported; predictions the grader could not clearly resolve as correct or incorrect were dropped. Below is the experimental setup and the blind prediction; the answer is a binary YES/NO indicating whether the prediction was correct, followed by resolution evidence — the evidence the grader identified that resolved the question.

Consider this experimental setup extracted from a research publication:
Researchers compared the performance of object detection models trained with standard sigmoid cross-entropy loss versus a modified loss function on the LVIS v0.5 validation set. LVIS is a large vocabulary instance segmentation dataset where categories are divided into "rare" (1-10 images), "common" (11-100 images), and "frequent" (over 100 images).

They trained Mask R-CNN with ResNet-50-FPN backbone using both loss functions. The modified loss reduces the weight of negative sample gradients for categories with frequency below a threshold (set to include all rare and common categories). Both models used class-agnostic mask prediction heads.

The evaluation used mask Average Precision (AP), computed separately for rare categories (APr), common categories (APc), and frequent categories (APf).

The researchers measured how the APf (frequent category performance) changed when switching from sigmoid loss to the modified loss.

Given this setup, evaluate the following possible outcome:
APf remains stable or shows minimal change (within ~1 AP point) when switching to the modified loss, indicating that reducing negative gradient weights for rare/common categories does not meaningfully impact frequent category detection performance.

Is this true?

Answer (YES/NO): YES